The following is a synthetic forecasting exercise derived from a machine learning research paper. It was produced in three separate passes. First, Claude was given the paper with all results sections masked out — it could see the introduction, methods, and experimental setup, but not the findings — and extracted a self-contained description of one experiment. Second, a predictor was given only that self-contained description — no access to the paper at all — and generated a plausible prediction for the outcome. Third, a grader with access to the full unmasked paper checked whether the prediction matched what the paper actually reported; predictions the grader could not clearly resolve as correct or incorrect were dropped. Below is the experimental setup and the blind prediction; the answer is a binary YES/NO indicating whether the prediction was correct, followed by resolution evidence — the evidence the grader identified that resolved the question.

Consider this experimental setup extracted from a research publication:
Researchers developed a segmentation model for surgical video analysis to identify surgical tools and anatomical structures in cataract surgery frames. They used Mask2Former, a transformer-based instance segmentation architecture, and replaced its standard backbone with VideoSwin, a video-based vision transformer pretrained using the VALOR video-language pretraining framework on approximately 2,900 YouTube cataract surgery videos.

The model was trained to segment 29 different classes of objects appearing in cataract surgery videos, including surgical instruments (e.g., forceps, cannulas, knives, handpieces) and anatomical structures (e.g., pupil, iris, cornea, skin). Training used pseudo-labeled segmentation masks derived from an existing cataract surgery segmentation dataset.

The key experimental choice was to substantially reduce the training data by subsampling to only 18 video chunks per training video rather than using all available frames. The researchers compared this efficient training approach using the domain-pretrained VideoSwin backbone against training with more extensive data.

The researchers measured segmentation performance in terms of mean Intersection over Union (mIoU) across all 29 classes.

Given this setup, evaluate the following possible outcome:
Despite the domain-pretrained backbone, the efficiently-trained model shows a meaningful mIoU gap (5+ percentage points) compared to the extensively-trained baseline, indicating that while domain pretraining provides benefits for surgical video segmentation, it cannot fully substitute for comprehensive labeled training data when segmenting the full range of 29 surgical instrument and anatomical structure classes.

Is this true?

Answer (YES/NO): NO